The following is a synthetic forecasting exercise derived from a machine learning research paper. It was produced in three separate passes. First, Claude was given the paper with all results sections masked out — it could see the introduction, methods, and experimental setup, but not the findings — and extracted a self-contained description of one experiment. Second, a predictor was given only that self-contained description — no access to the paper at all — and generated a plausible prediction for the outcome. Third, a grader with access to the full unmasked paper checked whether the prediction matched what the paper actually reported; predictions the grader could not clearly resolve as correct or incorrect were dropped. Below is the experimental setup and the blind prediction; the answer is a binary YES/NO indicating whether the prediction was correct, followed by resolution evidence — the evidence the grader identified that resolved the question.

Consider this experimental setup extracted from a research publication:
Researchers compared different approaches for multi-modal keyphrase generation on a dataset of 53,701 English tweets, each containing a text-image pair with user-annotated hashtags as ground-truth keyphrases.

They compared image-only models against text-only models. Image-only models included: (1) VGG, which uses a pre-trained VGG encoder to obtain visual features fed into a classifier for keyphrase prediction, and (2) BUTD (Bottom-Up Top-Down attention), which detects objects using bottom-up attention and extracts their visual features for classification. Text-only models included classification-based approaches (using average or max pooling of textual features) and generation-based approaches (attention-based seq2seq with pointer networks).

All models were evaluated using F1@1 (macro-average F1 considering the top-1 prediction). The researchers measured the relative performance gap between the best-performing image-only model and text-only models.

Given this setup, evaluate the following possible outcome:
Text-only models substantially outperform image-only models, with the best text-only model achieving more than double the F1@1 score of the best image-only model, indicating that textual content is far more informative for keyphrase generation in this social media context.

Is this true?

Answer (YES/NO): YES